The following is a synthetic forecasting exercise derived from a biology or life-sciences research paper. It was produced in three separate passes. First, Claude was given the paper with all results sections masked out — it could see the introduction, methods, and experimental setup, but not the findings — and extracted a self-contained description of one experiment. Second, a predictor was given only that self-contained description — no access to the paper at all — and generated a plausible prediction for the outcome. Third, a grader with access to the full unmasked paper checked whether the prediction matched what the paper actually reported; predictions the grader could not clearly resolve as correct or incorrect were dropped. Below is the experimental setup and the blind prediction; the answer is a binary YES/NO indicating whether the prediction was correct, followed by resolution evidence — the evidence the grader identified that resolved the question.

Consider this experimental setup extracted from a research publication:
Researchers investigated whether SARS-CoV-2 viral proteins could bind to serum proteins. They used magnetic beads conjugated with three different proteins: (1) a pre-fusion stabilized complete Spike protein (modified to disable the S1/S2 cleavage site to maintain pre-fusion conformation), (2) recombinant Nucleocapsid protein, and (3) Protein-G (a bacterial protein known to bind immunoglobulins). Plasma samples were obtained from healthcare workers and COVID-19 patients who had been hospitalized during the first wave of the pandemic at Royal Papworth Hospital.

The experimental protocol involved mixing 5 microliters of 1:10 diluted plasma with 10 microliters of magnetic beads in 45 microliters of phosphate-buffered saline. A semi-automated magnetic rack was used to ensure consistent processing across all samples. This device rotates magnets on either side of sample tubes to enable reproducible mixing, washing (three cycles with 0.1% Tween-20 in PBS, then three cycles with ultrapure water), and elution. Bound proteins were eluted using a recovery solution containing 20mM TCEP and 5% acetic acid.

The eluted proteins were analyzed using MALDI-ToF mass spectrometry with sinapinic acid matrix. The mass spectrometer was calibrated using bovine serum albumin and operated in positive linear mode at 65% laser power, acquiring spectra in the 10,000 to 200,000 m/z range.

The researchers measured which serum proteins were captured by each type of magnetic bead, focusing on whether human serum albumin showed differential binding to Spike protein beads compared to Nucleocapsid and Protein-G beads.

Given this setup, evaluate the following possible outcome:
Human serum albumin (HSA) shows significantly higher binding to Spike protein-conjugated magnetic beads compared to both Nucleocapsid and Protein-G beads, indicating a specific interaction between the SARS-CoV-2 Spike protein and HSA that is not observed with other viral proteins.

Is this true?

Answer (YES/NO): YES